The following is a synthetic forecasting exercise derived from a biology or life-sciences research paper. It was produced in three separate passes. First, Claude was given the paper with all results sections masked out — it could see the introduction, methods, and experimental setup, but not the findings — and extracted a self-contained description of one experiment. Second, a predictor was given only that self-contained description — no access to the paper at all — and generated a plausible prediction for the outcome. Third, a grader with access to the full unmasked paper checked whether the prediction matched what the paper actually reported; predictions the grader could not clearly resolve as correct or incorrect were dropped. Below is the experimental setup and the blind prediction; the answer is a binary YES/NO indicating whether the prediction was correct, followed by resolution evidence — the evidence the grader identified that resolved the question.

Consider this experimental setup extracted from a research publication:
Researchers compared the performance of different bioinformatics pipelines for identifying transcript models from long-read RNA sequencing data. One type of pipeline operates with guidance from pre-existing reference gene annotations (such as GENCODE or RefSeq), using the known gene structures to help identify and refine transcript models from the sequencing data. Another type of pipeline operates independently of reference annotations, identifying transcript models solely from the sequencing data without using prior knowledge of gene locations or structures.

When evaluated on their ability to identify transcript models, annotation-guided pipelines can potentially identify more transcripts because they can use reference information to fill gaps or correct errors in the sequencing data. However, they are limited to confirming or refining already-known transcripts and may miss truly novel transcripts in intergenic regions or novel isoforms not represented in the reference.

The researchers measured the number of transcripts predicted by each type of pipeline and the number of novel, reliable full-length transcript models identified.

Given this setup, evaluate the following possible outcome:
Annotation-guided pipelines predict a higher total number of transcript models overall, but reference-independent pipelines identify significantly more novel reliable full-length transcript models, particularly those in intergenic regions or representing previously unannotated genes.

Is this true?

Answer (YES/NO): YES